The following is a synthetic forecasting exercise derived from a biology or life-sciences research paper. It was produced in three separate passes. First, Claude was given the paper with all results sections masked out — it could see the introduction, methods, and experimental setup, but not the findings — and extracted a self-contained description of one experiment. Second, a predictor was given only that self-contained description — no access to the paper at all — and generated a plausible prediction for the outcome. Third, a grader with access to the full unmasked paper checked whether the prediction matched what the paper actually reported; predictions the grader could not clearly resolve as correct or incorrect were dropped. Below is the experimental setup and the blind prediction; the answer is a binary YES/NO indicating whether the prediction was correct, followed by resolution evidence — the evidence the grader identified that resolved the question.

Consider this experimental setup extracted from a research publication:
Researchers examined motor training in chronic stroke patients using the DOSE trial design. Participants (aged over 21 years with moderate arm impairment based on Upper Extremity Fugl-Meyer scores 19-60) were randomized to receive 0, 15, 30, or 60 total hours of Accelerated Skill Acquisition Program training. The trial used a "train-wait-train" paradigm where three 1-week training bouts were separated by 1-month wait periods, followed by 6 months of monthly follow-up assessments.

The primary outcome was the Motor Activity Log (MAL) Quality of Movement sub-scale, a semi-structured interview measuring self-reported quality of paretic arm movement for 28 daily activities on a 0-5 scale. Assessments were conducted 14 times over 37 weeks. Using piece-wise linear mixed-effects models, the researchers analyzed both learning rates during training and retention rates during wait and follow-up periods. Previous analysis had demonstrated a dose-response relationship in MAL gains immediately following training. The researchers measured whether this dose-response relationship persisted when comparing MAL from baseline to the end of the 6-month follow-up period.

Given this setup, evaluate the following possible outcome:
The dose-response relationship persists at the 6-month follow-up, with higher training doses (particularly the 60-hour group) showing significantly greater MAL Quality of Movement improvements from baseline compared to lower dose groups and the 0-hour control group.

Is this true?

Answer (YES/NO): NO